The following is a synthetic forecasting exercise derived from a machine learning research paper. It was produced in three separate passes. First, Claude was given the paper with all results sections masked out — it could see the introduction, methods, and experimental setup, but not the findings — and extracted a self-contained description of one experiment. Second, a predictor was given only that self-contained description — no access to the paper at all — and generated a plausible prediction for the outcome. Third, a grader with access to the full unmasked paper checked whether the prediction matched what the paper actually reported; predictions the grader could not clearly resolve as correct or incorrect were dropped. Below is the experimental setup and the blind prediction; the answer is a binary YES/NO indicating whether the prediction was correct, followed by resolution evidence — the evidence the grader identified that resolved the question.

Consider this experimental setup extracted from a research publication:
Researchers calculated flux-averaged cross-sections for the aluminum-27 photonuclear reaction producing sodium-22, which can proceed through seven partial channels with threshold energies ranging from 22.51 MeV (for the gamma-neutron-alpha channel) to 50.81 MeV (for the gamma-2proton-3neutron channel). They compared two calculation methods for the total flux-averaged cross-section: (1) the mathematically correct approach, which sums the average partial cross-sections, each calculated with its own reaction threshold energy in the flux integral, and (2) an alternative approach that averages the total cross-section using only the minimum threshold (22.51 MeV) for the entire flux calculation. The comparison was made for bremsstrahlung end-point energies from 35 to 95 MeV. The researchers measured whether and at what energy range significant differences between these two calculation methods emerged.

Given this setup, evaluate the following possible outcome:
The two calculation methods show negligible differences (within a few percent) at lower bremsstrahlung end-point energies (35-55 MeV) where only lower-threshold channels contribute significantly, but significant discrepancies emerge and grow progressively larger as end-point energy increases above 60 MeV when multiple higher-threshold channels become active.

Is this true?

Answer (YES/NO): YES